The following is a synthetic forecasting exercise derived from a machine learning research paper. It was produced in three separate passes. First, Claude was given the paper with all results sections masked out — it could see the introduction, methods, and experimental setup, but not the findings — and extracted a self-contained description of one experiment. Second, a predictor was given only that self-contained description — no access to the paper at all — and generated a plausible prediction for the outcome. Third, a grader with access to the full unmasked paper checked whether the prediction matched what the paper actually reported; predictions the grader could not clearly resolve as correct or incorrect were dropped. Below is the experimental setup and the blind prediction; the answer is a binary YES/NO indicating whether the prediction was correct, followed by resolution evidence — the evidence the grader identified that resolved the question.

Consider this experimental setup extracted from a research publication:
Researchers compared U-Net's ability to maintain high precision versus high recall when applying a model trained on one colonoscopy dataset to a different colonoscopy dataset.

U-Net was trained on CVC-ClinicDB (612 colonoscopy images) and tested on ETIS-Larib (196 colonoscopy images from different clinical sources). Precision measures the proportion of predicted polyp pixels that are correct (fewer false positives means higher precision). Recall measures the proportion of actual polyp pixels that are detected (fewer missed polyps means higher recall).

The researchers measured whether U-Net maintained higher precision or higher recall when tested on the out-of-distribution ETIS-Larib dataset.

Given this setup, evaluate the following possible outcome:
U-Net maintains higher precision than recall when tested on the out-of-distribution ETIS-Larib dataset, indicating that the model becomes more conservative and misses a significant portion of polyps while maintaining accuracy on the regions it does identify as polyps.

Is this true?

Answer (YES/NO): NO